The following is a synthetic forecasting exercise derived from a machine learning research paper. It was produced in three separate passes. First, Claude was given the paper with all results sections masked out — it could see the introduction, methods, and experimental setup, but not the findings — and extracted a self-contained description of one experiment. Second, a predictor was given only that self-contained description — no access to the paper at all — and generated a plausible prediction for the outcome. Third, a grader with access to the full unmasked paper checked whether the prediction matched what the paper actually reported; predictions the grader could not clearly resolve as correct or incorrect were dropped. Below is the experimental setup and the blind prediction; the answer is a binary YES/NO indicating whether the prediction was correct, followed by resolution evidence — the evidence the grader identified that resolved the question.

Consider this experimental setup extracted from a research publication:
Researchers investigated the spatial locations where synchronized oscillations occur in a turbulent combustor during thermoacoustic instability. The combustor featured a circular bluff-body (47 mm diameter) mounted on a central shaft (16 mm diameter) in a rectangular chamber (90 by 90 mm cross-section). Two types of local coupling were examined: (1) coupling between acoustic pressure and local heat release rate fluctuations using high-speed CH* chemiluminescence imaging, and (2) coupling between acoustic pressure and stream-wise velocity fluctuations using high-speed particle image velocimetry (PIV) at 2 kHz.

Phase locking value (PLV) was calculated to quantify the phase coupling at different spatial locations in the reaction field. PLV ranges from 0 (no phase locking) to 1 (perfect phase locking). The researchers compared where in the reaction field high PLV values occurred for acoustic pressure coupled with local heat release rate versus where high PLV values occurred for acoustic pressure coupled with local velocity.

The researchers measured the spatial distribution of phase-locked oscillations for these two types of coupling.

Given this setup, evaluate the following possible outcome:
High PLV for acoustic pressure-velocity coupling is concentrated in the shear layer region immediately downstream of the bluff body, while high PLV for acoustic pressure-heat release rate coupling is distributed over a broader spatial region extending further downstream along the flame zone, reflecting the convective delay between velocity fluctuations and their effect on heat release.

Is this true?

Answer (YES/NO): NO